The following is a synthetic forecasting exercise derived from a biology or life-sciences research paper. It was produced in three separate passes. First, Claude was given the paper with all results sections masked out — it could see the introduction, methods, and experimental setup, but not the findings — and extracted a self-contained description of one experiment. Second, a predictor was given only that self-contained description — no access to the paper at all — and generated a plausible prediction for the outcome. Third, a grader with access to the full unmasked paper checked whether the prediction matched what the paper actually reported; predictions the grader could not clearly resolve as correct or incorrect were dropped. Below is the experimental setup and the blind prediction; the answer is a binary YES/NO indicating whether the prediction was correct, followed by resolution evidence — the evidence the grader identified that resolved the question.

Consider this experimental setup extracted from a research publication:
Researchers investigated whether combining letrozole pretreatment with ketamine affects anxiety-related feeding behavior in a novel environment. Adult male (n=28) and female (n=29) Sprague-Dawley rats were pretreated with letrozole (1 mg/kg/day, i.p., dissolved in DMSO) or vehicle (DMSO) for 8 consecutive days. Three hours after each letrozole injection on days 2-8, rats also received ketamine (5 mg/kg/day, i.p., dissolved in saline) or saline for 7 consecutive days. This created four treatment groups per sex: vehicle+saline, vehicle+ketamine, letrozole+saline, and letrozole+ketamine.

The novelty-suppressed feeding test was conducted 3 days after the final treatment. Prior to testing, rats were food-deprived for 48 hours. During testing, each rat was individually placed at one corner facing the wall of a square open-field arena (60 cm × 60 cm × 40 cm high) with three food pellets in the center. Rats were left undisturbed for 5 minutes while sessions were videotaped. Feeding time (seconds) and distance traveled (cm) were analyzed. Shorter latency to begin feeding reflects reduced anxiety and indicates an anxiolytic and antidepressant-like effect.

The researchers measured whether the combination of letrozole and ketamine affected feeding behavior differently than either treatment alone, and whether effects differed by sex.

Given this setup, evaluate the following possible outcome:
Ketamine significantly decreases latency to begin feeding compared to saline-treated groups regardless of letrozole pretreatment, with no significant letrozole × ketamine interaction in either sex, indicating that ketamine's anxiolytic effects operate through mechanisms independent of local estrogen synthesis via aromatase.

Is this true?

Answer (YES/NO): NO